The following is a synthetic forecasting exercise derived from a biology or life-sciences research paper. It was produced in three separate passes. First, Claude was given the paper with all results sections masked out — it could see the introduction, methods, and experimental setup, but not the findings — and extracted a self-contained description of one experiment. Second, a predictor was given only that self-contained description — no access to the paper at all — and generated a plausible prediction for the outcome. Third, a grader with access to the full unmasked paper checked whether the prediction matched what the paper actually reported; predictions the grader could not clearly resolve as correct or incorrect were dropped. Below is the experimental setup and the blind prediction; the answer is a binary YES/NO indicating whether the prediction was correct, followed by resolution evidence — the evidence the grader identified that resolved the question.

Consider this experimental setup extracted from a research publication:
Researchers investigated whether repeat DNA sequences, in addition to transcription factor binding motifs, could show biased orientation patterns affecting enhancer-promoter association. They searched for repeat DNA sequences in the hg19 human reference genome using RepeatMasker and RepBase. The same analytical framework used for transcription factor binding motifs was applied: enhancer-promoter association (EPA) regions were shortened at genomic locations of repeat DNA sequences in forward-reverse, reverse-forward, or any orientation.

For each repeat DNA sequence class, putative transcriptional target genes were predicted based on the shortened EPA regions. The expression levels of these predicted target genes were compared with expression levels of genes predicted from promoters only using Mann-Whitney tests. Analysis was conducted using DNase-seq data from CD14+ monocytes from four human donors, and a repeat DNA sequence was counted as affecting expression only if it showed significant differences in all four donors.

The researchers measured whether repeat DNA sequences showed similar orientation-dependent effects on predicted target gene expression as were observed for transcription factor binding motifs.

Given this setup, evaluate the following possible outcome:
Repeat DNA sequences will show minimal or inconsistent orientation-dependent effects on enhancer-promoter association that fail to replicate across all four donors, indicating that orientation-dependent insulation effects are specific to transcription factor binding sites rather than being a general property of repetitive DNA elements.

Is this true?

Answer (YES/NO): NO